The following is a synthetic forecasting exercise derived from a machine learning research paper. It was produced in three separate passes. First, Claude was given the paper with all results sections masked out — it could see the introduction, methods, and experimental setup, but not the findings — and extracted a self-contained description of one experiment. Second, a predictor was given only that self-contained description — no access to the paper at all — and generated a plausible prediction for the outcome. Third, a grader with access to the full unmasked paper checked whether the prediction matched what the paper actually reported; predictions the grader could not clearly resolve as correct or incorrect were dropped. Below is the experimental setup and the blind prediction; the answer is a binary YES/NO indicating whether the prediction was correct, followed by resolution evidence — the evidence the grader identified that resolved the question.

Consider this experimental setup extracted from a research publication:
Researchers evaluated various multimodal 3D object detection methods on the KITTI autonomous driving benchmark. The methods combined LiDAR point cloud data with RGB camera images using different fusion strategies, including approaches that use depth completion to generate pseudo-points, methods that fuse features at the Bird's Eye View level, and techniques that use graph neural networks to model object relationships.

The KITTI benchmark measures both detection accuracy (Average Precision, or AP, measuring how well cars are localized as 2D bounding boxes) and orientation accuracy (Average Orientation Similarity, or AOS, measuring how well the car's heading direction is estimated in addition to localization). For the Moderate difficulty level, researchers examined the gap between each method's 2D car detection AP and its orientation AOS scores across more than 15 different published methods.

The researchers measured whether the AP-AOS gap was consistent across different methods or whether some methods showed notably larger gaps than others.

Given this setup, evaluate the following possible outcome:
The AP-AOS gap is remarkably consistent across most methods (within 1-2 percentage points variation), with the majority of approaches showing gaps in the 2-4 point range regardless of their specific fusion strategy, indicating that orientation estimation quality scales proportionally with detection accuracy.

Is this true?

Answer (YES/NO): NO